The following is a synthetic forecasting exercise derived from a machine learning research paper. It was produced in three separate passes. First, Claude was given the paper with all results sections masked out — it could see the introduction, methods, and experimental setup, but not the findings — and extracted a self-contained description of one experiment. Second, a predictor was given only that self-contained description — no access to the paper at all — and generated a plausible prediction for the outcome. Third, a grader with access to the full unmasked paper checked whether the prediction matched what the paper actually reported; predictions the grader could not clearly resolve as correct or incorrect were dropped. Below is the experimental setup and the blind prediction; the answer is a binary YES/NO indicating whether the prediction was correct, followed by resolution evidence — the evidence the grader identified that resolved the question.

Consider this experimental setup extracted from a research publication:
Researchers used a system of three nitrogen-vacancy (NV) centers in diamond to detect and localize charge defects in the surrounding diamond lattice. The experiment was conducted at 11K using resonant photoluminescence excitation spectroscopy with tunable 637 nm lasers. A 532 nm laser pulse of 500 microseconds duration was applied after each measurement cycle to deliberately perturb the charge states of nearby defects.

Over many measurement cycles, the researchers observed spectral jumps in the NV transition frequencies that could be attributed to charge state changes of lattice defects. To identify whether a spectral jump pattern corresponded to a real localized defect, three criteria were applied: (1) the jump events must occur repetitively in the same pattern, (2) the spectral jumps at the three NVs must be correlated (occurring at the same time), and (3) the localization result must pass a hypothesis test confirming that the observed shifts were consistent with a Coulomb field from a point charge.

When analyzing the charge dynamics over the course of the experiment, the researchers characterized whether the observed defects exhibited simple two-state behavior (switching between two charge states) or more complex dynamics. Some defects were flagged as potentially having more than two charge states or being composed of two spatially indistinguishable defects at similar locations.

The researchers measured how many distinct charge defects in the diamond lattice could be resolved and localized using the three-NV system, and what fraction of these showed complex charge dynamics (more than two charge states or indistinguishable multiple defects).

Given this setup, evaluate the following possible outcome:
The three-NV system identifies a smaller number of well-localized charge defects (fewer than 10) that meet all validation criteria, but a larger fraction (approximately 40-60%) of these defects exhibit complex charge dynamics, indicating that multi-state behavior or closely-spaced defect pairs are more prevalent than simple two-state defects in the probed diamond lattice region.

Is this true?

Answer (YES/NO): NO